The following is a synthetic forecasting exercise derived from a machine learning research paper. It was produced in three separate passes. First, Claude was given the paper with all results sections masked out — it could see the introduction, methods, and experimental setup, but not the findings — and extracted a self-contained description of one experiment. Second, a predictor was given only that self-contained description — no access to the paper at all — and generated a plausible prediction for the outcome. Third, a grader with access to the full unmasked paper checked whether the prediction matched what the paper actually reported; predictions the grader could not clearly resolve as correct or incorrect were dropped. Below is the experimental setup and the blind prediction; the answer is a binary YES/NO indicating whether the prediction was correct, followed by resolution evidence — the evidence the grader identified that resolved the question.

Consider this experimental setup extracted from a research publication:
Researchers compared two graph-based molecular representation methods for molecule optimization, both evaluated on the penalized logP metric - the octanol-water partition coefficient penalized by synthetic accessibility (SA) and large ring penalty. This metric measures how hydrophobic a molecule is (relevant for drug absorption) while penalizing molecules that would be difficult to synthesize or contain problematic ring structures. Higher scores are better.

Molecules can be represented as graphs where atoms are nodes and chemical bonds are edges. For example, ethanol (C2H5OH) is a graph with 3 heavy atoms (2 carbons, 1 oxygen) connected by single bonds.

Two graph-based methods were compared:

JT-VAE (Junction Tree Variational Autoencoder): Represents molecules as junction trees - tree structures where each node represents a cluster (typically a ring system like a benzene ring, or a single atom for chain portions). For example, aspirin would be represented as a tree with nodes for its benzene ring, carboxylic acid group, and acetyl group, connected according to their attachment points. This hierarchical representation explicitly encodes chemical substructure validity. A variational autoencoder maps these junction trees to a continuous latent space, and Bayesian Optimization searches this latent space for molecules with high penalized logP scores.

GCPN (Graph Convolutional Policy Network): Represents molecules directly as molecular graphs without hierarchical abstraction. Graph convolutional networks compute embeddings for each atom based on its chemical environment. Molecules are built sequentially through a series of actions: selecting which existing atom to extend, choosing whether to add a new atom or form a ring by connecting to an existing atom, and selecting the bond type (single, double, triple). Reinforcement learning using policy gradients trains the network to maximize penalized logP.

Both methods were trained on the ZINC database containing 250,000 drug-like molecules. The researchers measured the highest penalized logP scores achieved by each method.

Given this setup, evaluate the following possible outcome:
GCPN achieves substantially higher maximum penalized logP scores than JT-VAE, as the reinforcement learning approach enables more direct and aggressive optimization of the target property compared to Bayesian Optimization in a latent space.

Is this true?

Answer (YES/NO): YES